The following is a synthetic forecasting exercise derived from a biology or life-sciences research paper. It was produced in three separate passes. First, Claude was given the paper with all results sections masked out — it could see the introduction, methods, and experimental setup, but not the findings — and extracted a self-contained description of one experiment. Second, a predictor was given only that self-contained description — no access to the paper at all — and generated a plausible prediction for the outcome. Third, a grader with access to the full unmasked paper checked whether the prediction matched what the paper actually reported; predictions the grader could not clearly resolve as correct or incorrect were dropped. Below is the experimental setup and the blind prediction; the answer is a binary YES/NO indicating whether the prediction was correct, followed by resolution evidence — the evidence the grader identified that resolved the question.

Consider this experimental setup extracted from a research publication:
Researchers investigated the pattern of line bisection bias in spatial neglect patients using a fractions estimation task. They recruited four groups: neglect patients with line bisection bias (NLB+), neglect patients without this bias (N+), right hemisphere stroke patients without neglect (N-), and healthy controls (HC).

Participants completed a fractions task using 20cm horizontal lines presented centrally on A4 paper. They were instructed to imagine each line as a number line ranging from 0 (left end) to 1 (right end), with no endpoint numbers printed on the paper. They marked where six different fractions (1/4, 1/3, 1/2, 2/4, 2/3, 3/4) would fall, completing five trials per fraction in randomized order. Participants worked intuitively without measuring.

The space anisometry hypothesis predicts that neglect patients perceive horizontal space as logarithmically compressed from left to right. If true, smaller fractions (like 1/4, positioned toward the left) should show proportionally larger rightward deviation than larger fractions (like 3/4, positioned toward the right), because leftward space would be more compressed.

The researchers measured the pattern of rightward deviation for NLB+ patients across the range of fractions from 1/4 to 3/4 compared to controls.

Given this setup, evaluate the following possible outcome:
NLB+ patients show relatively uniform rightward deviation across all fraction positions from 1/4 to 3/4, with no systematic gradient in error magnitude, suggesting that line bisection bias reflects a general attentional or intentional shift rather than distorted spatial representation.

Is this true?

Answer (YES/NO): NO